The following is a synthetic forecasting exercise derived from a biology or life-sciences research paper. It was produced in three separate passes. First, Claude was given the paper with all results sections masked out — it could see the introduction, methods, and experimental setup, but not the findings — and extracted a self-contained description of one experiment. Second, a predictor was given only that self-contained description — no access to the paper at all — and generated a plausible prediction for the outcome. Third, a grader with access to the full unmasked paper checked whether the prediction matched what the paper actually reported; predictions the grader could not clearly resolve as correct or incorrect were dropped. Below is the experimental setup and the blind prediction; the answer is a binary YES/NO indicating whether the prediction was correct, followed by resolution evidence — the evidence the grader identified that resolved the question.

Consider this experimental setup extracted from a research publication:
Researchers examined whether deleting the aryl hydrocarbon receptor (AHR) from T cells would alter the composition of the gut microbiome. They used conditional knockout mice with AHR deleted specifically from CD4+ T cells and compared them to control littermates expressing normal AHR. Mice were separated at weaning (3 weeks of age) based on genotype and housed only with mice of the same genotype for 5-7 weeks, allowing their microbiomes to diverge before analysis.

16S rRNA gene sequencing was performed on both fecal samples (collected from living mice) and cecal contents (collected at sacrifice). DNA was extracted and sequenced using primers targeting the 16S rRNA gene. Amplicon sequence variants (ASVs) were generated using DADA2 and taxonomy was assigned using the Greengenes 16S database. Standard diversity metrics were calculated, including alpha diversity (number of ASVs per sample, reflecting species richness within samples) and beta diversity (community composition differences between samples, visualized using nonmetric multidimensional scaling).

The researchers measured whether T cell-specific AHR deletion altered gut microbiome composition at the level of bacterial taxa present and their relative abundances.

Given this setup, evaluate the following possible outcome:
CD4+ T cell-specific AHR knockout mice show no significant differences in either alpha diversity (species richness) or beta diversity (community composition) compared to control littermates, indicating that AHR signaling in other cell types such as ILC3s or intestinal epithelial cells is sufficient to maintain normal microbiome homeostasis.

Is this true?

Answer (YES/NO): NO